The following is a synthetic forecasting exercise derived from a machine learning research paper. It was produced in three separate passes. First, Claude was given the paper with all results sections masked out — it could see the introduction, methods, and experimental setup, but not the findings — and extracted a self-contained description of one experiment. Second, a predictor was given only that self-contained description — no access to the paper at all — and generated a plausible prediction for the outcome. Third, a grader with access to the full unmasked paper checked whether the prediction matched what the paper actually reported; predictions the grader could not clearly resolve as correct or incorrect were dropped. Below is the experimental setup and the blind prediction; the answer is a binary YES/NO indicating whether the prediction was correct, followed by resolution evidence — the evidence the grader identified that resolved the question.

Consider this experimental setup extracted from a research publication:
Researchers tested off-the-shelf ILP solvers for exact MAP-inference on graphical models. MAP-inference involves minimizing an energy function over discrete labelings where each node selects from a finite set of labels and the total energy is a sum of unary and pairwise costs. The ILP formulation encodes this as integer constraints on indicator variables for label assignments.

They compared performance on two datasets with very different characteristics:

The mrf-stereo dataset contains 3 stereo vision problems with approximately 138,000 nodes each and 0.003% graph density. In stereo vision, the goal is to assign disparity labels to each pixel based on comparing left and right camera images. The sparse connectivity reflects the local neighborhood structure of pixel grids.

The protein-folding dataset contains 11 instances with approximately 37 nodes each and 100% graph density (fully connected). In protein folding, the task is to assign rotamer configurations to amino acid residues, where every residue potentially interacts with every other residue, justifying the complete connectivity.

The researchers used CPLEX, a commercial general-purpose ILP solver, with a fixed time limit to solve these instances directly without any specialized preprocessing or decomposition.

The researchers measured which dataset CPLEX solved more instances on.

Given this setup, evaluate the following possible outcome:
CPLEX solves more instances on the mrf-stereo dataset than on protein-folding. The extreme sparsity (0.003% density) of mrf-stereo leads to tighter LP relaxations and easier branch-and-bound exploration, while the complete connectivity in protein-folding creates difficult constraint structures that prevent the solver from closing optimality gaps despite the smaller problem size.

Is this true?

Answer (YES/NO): NO